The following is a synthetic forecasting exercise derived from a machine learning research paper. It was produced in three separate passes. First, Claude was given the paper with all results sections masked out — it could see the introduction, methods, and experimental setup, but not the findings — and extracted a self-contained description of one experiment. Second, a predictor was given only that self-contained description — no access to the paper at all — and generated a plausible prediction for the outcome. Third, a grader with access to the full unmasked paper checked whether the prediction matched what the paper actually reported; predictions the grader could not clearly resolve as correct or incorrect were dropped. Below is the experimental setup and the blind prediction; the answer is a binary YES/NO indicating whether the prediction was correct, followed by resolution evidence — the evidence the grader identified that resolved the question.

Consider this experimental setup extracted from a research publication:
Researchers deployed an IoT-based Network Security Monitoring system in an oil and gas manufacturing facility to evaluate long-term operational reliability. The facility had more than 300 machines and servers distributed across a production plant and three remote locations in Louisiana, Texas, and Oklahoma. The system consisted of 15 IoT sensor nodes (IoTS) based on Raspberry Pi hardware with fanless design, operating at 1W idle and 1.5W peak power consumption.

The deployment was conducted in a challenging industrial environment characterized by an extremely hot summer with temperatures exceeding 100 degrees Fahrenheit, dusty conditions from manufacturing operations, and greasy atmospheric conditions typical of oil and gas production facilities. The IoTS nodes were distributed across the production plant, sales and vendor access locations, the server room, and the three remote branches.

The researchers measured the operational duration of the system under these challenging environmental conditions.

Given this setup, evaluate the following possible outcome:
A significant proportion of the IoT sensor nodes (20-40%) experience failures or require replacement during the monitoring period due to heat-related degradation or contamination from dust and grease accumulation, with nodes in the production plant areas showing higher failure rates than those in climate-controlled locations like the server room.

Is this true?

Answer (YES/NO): NO